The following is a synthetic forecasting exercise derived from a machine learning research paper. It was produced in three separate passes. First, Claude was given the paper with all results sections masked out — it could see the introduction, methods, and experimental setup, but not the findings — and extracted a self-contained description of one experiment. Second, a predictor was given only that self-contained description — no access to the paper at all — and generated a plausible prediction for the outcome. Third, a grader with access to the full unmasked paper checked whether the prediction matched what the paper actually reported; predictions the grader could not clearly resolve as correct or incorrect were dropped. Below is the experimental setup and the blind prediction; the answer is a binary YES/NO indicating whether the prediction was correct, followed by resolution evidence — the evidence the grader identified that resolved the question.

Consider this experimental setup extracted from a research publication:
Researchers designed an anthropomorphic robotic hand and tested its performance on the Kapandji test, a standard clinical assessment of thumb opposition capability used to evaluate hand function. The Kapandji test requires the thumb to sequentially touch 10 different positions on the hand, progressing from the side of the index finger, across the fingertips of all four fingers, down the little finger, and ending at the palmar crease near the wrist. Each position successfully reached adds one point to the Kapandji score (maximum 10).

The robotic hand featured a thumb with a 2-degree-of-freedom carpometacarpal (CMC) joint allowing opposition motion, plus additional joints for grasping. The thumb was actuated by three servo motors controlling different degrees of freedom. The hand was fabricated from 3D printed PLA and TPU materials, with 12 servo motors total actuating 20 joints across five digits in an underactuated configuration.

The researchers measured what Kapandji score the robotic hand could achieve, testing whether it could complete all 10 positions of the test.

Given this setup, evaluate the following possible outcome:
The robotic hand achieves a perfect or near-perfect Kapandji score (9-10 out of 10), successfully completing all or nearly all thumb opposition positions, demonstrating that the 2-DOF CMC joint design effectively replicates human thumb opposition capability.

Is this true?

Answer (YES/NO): YES